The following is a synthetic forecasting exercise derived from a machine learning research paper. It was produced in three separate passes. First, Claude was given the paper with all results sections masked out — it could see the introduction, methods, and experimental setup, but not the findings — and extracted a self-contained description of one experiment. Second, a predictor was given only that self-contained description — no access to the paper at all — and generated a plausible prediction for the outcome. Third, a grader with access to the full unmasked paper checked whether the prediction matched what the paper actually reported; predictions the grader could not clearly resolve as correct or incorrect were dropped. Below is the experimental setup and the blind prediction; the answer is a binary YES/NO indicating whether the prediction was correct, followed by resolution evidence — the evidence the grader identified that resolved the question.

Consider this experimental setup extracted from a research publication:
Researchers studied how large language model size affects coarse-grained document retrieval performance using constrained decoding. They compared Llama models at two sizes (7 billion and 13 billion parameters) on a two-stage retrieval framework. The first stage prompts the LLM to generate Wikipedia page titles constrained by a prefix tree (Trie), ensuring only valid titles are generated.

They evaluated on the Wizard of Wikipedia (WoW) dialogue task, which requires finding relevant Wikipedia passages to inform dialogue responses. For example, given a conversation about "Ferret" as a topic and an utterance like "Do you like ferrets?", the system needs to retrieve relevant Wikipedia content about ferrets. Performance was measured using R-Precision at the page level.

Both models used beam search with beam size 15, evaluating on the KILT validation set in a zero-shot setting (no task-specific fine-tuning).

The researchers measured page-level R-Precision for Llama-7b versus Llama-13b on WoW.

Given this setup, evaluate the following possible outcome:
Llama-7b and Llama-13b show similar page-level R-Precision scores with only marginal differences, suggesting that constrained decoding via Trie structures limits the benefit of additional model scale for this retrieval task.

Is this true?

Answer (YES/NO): NO